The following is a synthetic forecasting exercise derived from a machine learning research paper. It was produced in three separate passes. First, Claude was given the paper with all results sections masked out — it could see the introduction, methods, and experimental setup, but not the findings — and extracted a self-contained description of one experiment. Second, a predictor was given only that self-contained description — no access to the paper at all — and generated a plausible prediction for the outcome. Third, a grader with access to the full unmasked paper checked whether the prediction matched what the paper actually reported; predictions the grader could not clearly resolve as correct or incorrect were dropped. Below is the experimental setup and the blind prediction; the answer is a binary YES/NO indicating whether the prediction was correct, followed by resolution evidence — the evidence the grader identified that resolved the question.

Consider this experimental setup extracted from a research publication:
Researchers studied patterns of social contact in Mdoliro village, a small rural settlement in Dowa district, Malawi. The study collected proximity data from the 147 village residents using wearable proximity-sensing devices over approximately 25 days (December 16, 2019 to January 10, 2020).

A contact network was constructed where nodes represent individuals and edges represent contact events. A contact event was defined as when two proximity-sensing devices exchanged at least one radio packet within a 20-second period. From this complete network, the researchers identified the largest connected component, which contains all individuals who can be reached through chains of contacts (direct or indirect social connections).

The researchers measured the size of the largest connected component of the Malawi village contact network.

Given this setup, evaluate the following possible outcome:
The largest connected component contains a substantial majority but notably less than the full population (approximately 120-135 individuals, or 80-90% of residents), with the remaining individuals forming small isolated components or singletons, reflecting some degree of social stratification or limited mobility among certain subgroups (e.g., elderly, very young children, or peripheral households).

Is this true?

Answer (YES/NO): YES